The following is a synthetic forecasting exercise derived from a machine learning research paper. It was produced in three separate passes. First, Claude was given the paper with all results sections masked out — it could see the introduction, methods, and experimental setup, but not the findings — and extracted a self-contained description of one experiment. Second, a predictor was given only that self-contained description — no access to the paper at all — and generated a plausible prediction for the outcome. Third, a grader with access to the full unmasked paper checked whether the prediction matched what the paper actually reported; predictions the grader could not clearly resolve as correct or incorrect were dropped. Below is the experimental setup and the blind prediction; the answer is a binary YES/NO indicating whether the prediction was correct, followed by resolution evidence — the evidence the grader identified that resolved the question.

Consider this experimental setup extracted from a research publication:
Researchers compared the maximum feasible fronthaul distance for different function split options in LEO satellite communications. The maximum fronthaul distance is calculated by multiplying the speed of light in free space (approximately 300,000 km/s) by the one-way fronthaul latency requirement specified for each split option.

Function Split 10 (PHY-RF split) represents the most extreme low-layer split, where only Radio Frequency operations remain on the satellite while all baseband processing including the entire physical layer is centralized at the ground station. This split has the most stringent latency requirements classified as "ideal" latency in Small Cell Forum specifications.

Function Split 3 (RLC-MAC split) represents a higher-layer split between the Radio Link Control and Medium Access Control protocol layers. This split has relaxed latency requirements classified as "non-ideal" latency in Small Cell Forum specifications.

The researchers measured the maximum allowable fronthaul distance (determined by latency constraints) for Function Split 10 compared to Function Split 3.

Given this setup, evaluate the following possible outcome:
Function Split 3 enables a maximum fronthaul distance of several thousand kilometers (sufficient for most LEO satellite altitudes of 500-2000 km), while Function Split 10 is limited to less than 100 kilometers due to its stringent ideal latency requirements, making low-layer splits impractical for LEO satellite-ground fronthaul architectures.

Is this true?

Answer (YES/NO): YES